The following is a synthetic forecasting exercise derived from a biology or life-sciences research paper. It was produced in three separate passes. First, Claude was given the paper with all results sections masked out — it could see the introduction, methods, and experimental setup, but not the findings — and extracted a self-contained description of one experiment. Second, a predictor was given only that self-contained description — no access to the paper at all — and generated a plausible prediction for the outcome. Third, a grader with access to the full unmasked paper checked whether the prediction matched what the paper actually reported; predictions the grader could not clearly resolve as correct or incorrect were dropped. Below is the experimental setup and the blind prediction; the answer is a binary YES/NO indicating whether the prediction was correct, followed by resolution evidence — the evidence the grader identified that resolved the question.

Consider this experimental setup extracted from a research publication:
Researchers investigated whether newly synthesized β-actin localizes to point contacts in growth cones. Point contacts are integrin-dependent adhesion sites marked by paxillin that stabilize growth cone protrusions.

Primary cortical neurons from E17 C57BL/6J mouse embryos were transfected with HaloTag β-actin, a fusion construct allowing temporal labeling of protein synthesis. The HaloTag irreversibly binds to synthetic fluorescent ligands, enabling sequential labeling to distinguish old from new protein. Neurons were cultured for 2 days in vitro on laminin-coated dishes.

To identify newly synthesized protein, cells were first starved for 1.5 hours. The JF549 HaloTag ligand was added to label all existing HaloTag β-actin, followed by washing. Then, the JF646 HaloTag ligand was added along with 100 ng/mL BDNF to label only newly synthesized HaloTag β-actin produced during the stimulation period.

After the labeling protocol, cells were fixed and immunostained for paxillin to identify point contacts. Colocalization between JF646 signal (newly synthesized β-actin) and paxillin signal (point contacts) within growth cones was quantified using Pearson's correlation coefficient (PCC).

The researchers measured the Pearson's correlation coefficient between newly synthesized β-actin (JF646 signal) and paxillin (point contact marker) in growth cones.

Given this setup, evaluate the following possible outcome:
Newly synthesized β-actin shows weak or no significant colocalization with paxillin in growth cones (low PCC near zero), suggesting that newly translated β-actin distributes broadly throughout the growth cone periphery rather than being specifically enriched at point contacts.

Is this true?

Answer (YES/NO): NO